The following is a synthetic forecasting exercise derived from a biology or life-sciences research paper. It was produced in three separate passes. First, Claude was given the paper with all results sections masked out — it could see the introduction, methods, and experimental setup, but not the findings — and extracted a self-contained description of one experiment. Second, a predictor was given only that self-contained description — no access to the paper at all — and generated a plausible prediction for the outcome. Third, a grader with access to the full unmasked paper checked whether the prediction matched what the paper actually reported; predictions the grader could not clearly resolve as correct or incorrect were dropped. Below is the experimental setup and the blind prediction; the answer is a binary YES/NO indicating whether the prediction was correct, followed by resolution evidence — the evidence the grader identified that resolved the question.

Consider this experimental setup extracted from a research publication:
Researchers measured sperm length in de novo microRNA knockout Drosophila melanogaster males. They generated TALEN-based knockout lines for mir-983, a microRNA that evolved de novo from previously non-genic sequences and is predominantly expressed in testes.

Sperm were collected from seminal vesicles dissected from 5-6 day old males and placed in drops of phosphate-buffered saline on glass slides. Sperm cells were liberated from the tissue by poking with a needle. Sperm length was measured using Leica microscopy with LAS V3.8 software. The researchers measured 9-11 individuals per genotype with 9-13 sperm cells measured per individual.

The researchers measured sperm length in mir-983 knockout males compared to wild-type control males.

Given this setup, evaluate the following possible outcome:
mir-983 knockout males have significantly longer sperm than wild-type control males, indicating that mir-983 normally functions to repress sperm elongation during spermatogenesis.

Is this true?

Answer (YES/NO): YES